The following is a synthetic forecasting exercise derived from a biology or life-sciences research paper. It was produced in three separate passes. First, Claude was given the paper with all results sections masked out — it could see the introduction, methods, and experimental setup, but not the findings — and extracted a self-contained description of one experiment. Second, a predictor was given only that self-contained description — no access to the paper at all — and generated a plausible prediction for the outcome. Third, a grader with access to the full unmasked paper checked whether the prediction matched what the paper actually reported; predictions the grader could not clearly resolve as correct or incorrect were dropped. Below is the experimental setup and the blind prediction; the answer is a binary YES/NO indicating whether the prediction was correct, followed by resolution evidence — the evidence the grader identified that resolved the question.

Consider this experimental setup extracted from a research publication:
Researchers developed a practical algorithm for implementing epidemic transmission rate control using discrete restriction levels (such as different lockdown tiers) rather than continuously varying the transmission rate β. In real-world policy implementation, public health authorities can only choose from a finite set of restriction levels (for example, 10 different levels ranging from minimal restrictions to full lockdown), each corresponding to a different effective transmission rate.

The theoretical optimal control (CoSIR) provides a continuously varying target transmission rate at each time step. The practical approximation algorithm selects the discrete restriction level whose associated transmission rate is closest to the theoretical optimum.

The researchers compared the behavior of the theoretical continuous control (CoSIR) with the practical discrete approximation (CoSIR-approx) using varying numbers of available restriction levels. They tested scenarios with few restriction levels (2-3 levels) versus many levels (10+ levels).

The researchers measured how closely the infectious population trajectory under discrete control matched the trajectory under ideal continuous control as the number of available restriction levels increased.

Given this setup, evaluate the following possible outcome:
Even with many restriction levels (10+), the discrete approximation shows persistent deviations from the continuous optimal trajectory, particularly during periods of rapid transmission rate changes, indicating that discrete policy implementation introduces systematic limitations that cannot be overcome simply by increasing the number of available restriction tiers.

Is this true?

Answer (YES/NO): NO